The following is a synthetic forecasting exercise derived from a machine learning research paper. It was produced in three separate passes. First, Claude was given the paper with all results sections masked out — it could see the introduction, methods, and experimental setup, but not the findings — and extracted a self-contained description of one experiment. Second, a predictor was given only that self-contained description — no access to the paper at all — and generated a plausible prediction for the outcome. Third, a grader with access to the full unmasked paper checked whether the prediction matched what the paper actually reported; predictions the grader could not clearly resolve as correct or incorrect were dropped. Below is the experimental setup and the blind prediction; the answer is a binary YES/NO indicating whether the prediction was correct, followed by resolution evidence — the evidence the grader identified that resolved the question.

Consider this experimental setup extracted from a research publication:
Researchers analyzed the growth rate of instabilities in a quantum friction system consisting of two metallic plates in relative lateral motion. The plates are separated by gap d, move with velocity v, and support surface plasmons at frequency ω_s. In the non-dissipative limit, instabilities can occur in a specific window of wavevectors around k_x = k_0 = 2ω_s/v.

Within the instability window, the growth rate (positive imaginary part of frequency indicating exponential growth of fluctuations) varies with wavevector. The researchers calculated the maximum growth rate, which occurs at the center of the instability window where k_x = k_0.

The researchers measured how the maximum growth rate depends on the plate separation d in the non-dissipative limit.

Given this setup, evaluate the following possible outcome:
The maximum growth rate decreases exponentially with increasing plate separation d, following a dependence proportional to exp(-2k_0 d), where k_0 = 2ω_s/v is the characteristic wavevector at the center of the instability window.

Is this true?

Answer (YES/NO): NO